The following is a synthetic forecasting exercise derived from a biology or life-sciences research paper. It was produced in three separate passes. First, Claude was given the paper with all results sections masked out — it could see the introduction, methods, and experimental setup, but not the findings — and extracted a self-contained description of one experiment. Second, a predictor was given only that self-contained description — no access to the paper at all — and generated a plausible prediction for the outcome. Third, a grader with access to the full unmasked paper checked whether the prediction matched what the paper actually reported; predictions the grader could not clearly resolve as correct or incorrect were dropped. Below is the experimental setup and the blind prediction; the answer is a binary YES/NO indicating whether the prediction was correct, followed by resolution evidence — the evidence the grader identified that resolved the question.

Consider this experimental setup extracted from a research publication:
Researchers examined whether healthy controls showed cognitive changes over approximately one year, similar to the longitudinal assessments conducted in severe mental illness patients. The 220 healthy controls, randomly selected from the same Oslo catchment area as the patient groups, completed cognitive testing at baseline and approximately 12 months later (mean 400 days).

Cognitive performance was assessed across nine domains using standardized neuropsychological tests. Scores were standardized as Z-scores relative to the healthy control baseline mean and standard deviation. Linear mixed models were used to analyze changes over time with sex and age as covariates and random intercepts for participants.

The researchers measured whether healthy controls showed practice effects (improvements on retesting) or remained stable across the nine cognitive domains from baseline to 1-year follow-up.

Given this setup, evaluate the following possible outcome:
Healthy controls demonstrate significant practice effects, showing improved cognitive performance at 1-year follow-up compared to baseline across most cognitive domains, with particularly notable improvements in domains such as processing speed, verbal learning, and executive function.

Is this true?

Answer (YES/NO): NO